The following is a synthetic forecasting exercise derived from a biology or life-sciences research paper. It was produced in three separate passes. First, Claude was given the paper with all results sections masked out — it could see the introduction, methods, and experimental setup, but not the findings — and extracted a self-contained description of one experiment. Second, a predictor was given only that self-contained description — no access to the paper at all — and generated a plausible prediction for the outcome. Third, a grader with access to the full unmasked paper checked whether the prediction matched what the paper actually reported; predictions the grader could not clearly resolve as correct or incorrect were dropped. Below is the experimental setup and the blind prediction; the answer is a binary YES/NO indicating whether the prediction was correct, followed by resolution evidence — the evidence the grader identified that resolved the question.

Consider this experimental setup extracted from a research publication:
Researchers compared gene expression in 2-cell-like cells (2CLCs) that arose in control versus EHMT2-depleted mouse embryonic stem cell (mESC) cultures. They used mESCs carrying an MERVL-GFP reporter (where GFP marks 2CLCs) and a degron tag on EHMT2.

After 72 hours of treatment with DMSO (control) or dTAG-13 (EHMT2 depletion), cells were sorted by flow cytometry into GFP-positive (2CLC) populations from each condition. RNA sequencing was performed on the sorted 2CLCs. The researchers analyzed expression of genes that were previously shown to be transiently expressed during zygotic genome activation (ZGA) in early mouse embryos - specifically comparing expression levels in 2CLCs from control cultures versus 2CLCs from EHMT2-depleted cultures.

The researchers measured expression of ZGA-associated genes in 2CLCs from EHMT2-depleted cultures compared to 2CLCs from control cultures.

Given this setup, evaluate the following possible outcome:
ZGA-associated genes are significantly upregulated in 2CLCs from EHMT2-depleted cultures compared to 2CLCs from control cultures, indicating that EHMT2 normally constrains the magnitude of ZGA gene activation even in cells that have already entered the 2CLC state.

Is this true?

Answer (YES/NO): YES